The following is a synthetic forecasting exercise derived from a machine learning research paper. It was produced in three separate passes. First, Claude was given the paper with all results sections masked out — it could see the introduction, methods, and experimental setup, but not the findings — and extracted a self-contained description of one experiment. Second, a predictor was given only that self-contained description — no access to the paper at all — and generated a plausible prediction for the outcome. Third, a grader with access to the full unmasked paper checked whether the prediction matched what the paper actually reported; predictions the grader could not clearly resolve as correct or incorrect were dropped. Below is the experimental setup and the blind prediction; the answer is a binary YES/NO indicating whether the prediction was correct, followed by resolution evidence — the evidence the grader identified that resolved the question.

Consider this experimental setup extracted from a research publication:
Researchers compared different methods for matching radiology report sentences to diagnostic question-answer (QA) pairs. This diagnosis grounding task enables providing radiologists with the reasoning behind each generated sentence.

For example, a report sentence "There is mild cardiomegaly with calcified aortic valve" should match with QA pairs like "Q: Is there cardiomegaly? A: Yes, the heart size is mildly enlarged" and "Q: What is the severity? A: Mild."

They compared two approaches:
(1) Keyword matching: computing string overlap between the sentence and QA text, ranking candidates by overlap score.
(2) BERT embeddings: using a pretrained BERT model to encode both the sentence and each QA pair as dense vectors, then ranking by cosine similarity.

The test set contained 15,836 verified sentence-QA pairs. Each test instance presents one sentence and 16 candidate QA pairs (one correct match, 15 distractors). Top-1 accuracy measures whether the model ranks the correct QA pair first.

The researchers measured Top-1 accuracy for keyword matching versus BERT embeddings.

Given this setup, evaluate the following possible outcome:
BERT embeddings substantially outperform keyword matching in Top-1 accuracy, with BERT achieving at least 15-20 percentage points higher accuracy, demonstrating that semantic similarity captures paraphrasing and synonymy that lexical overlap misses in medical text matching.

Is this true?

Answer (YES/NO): NO